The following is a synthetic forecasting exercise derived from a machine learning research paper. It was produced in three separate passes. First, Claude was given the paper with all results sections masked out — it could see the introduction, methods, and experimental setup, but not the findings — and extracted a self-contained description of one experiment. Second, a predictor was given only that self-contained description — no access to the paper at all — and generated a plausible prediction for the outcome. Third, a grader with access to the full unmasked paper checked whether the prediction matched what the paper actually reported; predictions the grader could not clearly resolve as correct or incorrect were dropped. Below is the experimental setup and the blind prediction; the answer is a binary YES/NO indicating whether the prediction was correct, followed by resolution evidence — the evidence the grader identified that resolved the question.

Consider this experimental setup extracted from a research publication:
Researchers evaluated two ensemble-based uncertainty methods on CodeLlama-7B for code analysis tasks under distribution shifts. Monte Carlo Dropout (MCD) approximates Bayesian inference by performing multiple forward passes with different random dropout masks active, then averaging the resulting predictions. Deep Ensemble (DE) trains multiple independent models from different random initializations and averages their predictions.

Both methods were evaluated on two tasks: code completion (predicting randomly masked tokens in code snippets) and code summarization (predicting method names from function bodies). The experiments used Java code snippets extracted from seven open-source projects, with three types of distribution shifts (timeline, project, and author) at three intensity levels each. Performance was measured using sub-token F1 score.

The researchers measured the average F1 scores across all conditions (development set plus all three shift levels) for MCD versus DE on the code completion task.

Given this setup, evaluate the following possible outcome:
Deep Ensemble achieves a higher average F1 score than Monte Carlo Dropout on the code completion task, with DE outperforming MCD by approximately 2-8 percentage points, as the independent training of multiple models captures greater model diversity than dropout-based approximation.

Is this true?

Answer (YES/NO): NO